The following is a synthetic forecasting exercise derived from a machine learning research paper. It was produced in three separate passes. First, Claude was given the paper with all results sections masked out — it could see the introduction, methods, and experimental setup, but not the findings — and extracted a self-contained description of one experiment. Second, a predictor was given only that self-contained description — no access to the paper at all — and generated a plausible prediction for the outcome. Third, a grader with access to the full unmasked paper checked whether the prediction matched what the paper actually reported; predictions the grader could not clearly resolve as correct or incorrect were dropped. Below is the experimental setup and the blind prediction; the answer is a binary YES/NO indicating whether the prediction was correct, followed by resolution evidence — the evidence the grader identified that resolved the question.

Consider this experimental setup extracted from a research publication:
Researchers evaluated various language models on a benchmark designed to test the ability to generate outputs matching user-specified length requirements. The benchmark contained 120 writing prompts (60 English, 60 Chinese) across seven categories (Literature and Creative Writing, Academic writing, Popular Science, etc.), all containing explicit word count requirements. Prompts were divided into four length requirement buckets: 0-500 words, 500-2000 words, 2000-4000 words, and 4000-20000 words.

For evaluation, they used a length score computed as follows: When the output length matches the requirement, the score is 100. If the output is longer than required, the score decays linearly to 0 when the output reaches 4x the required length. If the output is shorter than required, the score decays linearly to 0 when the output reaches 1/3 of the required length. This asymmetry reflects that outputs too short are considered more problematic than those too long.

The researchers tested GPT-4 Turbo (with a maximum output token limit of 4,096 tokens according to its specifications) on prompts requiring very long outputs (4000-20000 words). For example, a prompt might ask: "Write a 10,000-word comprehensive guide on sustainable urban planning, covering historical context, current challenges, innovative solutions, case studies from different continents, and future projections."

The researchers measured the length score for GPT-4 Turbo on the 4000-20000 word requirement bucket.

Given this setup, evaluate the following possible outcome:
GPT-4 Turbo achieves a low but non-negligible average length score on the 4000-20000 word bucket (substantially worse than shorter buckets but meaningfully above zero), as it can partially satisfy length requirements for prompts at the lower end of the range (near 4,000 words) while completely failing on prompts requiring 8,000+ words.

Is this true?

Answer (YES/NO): NO